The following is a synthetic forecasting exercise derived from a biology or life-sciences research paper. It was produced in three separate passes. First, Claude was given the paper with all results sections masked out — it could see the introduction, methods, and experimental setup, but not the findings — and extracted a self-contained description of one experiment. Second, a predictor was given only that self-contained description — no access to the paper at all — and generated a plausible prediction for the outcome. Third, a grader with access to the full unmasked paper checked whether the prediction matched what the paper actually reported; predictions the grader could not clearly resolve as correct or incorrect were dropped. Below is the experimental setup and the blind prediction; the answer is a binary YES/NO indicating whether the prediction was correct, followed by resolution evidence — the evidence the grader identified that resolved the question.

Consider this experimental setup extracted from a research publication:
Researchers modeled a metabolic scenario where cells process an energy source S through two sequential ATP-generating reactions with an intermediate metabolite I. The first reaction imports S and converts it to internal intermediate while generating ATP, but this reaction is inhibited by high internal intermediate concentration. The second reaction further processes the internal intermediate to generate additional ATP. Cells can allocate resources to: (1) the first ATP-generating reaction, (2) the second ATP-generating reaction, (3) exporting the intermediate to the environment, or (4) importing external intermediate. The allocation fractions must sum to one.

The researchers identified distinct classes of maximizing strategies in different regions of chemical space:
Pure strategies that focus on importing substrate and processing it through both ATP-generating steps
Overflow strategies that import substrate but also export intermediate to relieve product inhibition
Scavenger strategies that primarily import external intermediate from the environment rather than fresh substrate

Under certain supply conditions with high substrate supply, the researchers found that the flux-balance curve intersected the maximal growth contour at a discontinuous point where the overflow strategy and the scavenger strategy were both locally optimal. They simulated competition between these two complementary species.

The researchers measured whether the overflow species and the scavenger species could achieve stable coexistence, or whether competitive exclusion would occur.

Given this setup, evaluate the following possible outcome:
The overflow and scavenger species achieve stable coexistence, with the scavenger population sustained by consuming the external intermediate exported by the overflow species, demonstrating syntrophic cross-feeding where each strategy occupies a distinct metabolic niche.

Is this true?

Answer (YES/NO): YES